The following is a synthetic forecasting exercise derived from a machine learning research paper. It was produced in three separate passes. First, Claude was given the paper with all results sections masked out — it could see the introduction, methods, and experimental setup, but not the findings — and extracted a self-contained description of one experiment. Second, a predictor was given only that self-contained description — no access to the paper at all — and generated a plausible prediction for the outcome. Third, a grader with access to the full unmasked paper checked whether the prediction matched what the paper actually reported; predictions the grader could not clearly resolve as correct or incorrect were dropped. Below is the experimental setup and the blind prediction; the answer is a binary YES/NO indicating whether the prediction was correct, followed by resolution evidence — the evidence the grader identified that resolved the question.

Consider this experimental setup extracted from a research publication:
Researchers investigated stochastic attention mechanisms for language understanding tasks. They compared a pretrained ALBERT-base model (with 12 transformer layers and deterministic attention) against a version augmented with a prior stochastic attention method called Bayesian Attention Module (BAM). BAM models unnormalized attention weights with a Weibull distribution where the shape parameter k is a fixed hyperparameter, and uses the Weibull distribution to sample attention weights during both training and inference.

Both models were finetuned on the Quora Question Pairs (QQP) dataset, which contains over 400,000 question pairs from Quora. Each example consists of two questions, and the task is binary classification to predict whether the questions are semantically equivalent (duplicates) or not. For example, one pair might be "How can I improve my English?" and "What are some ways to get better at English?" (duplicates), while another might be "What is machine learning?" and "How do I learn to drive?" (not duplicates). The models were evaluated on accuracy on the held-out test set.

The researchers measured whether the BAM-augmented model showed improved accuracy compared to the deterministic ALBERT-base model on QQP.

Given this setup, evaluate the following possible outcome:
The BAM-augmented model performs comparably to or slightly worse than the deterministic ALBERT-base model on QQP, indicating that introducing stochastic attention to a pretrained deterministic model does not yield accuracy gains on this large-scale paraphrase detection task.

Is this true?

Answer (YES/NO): YES